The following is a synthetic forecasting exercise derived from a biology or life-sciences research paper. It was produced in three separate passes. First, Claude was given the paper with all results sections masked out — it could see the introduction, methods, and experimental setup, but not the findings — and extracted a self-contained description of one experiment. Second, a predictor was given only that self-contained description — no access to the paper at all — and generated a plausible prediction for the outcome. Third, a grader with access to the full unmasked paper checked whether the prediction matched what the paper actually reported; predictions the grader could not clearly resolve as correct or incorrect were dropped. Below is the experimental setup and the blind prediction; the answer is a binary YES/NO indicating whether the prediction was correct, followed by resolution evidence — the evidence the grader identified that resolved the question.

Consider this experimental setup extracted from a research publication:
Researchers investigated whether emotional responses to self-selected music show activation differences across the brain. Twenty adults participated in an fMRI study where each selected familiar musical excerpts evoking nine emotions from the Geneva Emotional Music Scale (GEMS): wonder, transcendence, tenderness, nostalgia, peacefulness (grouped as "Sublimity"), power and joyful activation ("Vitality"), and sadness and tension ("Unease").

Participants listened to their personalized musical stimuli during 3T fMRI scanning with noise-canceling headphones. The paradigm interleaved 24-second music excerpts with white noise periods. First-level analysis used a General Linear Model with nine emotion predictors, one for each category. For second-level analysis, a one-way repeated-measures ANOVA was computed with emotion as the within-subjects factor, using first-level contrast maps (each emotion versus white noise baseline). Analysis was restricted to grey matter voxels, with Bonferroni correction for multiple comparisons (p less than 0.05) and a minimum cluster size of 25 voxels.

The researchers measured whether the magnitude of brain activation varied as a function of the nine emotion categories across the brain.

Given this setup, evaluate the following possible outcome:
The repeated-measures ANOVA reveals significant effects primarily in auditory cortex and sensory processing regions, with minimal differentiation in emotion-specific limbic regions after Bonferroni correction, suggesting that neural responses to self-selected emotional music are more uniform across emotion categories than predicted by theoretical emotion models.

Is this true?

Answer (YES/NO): NO